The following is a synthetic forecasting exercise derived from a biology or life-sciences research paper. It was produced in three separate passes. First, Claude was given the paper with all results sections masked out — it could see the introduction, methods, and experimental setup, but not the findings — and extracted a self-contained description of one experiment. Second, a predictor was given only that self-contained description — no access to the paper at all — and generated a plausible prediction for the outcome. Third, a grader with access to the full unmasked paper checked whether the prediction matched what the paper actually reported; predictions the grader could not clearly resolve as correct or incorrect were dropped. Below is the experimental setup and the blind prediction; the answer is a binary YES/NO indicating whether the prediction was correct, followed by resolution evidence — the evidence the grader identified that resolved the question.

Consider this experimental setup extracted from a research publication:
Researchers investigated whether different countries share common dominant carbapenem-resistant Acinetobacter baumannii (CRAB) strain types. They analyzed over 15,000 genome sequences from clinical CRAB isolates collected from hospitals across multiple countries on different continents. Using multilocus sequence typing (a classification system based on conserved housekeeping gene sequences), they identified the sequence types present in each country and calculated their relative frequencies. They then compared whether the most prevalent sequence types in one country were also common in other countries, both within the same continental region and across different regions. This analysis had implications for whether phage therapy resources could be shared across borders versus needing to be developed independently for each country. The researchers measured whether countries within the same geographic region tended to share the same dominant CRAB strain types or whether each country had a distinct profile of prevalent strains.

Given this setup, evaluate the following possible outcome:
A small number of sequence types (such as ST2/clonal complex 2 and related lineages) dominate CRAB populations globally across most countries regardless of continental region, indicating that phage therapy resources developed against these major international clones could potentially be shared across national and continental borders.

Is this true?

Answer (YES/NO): NO